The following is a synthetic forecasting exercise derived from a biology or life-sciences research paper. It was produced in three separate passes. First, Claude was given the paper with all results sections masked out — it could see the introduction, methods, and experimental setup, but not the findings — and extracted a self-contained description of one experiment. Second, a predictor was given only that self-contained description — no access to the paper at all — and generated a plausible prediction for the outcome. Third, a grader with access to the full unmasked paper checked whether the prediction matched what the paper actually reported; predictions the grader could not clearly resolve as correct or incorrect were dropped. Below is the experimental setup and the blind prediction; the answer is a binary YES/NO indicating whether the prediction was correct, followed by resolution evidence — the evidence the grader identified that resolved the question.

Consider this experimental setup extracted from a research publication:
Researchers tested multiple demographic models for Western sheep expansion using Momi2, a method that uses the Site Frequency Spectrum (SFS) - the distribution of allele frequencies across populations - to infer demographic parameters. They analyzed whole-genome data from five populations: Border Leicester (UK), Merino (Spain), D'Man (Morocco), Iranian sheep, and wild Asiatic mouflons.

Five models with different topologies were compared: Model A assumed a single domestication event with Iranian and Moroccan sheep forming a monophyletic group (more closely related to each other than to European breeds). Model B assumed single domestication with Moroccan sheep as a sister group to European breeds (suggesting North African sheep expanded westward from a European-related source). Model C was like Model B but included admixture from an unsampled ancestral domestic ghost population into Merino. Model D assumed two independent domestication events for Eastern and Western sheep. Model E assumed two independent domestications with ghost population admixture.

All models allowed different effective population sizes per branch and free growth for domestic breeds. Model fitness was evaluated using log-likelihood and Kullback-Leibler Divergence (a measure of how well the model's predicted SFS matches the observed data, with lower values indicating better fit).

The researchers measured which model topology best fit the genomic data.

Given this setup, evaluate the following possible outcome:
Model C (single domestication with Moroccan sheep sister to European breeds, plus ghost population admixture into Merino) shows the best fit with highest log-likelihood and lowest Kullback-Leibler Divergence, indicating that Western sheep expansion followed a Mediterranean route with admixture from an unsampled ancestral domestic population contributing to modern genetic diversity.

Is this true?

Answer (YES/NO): NO